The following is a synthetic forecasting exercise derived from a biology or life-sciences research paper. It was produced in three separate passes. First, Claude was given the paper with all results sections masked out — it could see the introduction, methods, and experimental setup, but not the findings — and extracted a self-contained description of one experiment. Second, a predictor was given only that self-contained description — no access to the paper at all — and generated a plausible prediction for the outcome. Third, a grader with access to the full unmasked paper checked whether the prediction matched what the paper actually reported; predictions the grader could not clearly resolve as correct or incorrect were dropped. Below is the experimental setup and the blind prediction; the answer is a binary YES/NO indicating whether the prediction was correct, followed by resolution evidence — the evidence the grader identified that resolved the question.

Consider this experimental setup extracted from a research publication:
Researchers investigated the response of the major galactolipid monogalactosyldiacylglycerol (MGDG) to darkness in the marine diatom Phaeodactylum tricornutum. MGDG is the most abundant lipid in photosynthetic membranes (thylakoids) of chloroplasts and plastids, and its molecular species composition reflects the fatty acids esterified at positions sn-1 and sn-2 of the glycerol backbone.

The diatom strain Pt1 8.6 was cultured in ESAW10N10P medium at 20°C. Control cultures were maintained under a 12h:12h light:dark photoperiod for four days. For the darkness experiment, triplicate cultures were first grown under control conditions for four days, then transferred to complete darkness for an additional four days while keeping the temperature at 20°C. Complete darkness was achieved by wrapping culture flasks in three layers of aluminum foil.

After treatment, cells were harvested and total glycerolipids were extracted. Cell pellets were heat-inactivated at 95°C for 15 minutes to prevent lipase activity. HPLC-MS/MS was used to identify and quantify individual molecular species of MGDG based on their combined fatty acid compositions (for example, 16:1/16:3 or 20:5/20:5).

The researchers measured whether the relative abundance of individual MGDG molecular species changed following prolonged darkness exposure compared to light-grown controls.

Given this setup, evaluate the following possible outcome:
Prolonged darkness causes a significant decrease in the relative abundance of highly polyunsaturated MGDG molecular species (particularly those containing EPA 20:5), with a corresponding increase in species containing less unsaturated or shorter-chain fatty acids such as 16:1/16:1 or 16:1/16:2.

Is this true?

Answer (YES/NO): NO